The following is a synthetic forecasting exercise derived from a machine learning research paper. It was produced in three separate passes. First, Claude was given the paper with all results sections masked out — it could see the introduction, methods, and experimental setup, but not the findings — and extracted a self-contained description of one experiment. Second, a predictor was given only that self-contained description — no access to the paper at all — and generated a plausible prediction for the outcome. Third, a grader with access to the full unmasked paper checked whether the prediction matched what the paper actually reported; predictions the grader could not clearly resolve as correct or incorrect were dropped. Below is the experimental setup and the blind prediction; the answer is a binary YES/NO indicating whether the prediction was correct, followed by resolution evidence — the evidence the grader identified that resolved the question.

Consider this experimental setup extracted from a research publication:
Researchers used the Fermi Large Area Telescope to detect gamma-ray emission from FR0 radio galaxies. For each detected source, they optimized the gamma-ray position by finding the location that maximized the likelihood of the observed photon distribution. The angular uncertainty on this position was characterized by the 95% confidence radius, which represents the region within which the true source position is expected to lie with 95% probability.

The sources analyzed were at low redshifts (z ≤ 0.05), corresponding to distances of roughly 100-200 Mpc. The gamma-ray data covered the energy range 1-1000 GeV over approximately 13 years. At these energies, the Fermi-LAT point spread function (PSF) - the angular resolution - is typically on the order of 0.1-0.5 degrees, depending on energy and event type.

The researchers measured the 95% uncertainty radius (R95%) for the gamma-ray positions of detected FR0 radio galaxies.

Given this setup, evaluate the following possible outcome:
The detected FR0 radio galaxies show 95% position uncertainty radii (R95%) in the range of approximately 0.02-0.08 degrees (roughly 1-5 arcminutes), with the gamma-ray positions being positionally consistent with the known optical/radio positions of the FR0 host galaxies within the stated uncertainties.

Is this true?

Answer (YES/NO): YES